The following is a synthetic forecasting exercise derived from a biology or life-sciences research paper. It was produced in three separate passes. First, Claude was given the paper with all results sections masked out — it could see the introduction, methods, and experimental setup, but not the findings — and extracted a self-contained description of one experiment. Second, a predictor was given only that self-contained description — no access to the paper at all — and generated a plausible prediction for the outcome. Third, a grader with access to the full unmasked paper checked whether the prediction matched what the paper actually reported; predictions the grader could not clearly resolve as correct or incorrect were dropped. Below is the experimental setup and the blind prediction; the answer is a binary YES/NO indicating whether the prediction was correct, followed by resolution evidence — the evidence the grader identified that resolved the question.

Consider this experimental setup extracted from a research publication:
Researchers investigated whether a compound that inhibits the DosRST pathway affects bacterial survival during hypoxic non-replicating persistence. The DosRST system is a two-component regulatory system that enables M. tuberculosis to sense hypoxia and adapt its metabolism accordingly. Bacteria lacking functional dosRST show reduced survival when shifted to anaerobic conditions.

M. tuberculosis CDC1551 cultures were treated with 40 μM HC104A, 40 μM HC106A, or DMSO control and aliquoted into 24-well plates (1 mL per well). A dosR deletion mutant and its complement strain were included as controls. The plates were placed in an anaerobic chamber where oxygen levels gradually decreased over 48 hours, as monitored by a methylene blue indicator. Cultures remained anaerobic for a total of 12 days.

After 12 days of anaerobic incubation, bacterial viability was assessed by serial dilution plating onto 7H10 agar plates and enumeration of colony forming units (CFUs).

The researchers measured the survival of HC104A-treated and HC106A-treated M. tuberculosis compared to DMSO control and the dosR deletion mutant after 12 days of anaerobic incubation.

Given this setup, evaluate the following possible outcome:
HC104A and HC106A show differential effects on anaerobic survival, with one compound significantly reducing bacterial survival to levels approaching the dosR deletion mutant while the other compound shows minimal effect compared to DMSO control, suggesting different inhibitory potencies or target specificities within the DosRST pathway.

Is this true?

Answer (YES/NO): NO